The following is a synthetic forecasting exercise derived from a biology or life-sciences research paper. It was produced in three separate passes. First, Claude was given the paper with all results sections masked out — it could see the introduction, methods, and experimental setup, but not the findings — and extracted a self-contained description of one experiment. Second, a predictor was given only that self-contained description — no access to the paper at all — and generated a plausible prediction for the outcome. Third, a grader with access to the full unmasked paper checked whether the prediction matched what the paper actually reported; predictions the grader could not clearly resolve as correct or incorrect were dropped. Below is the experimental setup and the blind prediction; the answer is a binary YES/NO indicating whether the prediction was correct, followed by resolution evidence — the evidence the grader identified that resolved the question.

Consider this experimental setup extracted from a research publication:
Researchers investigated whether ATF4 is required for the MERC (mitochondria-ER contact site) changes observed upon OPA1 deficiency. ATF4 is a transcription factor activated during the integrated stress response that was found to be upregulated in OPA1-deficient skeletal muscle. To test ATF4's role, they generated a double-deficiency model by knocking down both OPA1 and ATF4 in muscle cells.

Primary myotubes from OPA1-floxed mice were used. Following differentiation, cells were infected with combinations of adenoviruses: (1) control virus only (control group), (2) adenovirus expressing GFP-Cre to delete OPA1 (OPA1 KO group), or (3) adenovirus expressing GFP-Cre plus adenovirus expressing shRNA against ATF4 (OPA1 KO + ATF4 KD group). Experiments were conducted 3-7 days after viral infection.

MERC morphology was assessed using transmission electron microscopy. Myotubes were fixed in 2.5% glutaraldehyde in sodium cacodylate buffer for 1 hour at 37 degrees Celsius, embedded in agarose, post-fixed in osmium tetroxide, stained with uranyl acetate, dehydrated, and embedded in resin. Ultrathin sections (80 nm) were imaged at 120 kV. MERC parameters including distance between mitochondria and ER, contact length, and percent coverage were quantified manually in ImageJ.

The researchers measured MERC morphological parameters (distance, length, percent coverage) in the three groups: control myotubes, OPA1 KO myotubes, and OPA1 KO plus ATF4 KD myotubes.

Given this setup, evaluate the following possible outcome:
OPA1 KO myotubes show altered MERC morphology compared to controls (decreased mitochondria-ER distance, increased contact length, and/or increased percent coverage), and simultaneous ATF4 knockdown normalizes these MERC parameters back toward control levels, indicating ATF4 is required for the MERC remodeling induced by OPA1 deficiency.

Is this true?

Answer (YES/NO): NO